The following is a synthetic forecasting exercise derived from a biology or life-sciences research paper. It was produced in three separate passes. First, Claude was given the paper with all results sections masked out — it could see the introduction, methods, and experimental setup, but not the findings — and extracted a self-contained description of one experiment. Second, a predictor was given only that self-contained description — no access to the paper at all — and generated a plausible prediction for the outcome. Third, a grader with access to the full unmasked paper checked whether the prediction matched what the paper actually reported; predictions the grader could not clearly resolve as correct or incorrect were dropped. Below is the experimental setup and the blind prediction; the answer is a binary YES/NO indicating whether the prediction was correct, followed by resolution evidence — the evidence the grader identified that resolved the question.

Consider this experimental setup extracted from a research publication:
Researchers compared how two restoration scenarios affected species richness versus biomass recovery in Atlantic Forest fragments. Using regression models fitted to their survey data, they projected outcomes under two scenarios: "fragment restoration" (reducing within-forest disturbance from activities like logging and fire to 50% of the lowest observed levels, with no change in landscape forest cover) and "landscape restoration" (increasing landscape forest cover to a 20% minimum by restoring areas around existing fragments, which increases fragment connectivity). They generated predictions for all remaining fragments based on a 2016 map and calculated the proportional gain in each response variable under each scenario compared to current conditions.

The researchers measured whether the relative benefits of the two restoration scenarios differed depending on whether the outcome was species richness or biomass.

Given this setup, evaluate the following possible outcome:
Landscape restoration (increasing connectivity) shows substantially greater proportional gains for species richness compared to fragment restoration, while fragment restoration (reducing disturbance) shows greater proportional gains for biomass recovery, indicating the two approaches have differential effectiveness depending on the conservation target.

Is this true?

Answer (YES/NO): NO